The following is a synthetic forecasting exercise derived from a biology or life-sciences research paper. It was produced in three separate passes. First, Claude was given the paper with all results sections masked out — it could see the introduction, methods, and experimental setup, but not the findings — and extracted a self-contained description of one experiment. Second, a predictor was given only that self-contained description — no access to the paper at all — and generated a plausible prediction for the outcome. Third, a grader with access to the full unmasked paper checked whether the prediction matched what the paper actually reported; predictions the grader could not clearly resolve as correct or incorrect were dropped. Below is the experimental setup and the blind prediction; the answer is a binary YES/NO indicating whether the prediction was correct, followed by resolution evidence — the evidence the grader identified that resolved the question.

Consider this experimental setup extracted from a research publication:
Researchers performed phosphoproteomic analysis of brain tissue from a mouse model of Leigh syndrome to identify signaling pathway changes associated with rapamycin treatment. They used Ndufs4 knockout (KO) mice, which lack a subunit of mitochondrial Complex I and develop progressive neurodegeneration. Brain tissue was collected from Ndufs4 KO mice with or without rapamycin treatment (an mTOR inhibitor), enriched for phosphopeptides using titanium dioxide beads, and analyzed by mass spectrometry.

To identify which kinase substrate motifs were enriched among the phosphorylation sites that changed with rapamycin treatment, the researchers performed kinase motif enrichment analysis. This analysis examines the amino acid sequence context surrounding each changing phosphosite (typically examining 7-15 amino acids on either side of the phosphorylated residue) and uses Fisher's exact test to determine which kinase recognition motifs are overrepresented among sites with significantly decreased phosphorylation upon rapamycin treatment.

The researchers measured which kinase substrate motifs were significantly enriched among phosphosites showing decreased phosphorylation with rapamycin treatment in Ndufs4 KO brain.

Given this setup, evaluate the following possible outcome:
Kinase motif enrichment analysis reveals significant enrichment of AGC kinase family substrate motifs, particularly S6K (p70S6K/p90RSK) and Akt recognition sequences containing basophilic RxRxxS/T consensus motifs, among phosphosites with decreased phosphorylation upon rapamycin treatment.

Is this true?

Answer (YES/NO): NO